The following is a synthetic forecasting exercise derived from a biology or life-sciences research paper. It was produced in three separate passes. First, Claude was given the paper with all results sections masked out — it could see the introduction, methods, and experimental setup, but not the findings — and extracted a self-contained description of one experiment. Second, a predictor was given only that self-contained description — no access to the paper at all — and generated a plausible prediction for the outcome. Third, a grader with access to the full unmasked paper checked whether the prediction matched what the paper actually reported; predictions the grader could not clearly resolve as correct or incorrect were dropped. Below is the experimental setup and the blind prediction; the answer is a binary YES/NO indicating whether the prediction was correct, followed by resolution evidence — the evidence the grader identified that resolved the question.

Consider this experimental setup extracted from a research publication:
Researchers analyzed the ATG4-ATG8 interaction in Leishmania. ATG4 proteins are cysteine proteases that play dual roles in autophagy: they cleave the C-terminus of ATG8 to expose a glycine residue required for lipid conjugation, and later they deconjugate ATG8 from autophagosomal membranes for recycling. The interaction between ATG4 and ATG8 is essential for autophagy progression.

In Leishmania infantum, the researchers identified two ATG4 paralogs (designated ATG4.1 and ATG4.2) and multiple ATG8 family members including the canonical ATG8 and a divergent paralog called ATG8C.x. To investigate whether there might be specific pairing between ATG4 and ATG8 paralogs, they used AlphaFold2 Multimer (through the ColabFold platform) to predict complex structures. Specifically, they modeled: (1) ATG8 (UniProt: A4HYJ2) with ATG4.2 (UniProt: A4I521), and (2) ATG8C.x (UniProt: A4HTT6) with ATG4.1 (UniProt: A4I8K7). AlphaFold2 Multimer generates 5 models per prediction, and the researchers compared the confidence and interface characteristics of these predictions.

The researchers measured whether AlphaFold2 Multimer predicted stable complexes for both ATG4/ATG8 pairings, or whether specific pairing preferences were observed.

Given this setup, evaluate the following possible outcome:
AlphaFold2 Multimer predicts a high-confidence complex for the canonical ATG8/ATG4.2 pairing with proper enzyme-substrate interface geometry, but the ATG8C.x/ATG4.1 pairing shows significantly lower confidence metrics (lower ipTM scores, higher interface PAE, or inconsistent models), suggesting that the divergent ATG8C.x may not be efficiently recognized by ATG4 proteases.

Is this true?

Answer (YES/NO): NO